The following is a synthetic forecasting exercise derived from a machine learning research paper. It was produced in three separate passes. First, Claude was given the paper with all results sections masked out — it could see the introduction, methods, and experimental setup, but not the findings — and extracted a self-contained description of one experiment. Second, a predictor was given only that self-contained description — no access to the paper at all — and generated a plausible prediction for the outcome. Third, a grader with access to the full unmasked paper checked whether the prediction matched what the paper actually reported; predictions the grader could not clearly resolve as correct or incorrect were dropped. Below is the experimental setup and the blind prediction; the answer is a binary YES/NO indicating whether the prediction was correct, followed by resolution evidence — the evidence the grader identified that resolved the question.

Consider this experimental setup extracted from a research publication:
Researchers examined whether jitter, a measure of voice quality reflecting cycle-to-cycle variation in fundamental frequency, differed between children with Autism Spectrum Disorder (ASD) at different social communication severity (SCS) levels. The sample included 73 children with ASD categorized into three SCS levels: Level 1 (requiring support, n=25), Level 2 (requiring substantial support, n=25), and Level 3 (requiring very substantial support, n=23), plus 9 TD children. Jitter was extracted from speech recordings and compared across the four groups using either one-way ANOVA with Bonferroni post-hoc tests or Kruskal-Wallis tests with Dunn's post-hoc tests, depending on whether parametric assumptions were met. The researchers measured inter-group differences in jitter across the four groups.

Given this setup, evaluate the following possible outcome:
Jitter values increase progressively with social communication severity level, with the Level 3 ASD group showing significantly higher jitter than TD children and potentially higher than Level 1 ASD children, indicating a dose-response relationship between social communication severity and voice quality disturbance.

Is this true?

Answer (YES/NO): NO